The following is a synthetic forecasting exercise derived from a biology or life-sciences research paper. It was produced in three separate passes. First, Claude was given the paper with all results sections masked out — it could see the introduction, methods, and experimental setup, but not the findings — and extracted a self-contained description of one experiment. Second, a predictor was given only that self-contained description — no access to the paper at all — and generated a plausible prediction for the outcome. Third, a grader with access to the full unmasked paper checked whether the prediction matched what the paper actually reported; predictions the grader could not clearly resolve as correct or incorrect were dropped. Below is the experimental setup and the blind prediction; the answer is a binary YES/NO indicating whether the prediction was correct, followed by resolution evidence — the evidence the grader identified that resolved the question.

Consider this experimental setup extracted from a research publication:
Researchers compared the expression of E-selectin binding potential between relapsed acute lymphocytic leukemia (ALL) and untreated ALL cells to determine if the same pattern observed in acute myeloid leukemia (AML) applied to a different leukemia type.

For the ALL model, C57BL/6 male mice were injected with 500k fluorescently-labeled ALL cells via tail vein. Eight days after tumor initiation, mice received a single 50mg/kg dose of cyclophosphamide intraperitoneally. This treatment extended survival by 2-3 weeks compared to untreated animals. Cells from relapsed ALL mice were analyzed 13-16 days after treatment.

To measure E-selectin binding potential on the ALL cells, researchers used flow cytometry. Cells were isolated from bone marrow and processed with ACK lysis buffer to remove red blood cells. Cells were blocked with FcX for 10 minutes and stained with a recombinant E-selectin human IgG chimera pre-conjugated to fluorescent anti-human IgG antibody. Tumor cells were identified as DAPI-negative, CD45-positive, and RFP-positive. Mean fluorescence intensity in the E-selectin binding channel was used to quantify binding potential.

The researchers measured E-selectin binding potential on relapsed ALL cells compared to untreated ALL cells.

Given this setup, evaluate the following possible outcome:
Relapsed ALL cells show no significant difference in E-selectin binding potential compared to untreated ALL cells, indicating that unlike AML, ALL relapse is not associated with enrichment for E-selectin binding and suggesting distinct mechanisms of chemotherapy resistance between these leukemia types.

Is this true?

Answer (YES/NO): NO